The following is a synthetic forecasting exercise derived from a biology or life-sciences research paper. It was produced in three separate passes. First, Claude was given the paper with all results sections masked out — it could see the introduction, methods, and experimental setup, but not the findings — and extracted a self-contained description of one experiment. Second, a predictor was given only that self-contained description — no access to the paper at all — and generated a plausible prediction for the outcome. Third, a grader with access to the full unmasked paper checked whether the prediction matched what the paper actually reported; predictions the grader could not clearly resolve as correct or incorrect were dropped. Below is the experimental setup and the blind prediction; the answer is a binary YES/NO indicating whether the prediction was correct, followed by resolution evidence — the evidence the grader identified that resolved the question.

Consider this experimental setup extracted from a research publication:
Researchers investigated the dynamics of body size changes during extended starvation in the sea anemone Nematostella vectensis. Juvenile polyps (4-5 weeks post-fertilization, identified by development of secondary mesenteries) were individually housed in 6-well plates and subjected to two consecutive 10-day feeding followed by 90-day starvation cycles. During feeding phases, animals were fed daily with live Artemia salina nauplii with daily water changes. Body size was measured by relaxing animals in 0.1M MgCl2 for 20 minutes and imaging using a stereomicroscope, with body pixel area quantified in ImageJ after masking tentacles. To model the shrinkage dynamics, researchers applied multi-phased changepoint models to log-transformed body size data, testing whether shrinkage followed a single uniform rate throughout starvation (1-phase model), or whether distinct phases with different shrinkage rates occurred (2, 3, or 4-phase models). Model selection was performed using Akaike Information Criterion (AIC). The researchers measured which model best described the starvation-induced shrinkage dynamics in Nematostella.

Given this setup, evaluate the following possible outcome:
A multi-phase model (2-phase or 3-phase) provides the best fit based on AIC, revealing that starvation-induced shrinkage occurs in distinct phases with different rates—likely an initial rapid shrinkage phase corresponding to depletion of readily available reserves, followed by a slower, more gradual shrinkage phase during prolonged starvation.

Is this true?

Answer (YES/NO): NO